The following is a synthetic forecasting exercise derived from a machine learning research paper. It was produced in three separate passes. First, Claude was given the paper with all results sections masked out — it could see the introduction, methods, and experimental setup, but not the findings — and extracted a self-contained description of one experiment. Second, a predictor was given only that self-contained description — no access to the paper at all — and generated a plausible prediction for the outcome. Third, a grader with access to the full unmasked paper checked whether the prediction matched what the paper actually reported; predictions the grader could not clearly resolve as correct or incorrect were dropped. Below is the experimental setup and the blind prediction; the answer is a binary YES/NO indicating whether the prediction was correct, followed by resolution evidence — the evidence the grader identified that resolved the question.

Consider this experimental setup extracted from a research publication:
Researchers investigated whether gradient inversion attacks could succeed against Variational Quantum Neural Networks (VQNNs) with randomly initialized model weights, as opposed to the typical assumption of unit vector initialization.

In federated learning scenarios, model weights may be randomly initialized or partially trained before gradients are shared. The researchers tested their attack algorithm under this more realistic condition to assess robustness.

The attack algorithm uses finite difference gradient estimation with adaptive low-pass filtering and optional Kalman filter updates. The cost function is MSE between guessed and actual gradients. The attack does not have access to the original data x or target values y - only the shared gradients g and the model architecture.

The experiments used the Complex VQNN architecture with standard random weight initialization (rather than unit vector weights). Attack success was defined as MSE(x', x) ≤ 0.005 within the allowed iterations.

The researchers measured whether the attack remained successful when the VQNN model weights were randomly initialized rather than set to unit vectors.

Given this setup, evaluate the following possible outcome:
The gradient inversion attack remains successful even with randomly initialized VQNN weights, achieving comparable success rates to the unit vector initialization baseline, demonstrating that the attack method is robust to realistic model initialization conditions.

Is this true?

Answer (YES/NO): YES